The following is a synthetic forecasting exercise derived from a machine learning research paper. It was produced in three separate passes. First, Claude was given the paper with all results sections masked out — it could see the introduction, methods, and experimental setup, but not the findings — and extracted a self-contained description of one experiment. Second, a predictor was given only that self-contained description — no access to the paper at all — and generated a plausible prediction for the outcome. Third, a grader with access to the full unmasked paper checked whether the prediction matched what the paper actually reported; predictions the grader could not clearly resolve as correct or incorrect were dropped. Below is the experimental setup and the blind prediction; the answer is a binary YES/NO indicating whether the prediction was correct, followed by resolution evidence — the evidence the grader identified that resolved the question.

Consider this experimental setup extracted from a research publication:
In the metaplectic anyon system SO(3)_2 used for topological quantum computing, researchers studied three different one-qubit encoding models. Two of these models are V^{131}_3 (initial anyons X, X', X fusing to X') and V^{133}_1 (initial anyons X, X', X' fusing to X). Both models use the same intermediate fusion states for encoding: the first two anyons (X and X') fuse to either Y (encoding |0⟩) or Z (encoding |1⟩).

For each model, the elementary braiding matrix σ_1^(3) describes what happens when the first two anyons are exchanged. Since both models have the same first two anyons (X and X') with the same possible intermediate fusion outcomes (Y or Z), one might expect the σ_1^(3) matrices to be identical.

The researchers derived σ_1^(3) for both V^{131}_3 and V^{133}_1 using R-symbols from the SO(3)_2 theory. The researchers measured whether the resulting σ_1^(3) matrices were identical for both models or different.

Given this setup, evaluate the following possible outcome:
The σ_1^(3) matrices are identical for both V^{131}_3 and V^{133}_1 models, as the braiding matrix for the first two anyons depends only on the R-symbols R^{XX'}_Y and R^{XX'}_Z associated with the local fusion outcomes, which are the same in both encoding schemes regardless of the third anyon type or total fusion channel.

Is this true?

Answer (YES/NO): YES